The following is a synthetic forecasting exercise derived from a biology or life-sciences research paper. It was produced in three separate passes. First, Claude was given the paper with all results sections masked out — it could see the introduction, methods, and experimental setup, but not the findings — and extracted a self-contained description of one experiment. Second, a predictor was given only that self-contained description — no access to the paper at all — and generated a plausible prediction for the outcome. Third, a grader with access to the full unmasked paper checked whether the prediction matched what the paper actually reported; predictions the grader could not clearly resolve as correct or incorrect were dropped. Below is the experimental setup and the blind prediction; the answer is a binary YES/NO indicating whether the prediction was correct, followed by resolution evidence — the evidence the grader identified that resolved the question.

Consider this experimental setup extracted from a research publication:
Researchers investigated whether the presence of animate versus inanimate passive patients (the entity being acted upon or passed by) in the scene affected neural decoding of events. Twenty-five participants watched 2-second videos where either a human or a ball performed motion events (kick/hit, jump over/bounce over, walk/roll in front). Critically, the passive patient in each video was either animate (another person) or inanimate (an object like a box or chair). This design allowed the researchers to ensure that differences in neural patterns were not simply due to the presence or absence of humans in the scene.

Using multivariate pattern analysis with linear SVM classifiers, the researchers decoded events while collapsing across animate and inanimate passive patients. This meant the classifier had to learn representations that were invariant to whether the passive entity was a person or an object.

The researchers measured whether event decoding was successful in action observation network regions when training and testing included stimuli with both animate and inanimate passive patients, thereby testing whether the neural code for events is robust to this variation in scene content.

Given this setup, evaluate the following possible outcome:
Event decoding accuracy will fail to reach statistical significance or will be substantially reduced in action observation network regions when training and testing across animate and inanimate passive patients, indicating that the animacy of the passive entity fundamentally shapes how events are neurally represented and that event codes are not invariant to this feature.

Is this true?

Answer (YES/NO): NO